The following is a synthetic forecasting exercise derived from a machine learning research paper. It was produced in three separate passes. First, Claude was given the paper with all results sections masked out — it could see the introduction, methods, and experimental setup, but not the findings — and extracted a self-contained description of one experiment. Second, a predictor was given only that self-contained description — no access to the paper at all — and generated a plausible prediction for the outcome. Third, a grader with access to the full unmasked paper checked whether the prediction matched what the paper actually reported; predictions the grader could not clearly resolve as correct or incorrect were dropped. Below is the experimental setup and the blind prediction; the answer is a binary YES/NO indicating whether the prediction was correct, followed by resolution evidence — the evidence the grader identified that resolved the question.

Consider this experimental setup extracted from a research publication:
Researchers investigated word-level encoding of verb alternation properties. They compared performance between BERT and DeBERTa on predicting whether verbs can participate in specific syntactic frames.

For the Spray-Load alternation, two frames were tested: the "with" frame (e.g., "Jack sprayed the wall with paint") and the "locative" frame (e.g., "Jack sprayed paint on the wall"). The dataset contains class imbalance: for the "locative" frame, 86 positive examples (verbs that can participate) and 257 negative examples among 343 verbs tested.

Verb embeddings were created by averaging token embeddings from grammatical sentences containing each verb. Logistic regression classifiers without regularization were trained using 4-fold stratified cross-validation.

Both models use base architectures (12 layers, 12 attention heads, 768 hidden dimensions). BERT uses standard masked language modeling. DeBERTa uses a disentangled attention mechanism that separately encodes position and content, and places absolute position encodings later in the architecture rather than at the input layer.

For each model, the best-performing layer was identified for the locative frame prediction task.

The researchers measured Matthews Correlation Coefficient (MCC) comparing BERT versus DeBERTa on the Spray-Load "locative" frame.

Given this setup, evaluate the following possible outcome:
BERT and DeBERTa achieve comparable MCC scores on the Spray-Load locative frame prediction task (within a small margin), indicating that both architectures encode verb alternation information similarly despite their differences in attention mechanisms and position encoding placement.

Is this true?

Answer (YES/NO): YES